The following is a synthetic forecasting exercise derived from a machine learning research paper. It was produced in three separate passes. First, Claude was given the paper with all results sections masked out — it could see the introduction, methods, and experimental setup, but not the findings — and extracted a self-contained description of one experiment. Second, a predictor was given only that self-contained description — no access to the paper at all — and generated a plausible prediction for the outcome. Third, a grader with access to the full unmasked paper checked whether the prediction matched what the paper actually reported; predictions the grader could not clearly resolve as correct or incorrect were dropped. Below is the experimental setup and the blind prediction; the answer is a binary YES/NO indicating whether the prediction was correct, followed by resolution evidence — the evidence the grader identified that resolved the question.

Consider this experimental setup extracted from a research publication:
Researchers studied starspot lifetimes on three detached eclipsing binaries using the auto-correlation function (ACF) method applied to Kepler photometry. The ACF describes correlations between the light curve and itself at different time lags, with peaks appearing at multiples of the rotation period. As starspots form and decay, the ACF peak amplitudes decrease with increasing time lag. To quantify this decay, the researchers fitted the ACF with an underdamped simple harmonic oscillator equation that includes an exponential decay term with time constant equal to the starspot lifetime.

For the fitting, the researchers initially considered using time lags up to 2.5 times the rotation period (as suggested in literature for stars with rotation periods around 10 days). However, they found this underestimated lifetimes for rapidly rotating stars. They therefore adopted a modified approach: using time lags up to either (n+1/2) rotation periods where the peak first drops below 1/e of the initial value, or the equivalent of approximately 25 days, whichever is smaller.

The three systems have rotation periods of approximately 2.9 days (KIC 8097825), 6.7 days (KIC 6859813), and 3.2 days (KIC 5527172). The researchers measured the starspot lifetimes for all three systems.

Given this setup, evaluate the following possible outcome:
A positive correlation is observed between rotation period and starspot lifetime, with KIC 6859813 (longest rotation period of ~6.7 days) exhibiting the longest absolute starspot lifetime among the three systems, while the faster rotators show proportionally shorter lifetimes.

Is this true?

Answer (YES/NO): NO